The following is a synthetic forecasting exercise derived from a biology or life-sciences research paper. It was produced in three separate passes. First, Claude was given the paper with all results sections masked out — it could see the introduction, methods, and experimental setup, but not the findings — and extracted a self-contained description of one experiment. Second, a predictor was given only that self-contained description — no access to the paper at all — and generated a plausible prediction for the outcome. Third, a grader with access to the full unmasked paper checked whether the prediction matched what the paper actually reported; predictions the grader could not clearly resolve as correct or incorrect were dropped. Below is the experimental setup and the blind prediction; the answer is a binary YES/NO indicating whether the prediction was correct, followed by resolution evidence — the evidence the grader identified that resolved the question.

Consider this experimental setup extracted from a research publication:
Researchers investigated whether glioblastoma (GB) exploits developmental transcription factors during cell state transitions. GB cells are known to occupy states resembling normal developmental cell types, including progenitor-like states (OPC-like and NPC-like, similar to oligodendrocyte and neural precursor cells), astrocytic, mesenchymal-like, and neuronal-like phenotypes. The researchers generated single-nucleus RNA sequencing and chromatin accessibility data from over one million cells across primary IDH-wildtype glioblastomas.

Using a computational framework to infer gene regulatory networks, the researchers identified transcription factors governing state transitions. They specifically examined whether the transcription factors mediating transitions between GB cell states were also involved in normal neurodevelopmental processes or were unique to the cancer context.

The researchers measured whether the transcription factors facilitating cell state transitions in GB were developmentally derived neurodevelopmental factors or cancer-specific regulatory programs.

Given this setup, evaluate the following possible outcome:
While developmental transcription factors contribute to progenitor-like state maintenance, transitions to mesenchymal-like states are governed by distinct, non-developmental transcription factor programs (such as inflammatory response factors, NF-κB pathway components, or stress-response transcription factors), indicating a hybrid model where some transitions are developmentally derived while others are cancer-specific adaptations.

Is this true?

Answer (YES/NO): YES